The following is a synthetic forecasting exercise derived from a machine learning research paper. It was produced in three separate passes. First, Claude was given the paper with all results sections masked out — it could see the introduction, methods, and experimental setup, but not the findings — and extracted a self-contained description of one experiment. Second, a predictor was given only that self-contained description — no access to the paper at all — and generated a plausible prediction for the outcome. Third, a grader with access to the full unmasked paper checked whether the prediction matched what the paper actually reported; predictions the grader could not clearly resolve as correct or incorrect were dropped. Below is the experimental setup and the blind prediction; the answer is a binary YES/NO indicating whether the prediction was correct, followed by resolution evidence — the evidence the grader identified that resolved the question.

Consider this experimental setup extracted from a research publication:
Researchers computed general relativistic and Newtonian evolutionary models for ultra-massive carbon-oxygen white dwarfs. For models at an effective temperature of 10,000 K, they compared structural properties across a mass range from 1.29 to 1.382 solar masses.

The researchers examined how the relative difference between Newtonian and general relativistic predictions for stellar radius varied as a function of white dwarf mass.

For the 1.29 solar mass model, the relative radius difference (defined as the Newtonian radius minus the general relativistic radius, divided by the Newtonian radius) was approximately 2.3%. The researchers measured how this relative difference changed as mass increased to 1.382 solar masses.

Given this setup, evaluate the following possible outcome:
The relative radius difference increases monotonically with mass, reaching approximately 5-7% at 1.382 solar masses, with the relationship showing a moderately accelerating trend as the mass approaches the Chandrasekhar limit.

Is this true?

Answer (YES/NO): NO